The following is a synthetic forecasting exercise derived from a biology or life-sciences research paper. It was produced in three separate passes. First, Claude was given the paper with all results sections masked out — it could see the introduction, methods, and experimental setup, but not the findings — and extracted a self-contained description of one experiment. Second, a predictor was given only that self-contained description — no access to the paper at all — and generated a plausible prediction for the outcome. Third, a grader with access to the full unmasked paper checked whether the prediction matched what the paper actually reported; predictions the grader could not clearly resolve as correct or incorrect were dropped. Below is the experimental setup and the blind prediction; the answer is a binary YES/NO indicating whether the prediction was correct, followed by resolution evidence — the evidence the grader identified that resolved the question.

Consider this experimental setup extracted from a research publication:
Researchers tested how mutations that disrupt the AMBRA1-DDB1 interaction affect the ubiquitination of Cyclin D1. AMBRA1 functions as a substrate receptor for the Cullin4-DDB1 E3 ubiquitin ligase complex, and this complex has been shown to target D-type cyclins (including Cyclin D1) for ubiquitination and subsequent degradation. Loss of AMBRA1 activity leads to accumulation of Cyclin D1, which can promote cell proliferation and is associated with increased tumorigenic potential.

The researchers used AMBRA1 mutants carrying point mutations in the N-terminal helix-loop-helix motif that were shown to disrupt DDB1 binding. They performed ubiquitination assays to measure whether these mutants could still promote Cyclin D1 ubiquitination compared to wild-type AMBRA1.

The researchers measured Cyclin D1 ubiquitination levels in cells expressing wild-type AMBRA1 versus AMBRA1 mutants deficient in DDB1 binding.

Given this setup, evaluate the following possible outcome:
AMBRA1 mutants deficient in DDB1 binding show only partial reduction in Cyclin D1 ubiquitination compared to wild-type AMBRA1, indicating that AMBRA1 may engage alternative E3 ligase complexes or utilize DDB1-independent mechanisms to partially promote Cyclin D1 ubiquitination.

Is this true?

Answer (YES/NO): NO